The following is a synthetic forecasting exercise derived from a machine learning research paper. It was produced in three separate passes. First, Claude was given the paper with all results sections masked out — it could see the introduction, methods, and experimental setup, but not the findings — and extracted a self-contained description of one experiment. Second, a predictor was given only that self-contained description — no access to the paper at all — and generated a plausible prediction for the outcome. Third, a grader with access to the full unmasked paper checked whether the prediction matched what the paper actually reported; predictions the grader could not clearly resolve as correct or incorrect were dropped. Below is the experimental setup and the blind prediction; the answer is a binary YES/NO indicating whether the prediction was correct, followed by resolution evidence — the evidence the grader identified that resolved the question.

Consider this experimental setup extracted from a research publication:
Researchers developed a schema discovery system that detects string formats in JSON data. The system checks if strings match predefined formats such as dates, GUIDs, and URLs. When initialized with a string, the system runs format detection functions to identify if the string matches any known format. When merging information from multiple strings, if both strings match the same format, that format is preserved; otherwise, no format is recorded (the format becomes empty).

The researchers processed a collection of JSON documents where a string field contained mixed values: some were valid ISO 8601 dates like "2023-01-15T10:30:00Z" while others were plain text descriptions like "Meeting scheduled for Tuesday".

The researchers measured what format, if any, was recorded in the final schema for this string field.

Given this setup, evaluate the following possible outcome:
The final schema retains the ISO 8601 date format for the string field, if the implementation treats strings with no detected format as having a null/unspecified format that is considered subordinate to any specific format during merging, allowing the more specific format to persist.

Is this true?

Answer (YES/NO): NO